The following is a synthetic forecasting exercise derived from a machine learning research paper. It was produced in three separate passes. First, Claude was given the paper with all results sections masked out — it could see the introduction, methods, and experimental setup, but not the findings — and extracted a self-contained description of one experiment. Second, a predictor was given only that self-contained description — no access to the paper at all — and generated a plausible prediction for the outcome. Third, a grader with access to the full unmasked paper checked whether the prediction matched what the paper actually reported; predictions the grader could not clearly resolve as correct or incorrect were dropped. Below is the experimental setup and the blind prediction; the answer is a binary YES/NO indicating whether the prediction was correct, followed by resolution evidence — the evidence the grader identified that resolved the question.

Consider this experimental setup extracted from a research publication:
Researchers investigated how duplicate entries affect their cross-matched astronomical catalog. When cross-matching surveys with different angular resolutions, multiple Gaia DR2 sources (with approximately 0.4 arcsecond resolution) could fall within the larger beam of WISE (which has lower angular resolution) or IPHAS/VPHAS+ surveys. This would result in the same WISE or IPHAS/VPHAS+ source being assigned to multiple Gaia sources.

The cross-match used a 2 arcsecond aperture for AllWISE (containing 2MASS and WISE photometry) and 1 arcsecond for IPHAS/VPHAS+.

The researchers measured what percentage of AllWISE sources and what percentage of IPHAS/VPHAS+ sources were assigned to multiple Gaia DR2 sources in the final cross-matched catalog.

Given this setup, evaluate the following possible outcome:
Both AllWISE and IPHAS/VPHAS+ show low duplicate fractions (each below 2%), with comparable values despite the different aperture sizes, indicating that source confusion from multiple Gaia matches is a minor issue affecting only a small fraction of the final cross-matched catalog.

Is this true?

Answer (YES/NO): NO